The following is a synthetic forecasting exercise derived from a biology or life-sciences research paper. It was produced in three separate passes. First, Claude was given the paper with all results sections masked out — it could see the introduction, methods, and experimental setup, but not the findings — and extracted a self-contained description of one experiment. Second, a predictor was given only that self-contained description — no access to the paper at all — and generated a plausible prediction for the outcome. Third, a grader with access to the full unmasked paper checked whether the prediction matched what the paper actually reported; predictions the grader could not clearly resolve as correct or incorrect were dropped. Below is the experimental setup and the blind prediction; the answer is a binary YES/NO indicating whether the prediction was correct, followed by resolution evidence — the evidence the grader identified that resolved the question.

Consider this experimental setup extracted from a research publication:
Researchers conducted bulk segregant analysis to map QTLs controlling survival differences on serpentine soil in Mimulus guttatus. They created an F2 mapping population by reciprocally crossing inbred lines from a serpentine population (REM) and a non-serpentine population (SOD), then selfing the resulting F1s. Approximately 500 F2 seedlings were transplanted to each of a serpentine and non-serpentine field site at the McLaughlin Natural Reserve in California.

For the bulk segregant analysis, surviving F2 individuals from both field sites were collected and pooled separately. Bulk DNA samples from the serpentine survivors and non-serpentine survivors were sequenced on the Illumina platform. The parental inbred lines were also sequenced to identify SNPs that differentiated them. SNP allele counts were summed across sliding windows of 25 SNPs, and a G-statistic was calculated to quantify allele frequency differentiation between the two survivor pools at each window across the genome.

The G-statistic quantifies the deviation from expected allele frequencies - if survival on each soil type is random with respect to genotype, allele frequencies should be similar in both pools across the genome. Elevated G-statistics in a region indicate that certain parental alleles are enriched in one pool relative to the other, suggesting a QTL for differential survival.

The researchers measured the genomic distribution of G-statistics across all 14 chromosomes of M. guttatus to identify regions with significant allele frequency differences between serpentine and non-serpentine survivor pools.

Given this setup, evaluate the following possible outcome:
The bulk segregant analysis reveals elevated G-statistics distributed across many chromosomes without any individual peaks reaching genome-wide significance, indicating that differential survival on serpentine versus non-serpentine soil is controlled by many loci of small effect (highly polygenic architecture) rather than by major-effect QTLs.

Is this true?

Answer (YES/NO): NO